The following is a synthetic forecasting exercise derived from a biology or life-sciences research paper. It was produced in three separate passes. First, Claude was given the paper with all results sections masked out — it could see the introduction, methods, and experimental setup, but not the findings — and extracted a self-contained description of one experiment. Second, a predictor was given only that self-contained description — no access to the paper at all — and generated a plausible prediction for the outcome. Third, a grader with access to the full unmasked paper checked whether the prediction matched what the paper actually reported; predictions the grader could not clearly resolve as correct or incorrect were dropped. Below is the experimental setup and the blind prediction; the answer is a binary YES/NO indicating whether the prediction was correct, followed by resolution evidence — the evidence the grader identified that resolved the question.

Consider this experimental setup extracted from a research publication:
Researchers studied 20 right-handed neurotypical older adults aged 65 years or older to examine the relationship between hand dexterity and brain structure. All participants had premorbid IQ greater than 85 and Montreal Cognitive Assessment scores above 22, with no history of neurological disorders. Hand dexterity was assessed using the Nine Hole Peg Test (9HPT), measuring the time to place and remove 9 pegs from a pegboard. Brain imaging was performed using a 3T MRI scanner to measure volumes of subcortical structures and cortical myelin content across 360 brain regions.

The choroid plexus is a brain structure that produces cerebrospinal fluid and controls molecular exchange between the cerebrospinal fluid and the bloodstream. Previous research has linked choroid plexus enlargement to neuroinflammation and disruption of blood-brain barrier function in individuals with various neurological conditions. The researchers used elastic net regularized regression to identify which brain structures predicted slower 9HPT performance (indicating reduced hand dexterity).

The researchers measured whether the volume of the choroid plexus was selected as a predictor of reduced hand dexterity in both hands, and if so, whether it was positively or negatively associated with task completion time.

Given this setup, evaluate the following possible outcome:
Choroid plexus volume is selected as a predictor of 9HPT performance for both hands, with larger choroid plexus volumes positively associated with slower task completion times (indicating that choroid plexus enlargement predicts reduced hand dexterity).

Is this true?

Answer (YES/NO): YES